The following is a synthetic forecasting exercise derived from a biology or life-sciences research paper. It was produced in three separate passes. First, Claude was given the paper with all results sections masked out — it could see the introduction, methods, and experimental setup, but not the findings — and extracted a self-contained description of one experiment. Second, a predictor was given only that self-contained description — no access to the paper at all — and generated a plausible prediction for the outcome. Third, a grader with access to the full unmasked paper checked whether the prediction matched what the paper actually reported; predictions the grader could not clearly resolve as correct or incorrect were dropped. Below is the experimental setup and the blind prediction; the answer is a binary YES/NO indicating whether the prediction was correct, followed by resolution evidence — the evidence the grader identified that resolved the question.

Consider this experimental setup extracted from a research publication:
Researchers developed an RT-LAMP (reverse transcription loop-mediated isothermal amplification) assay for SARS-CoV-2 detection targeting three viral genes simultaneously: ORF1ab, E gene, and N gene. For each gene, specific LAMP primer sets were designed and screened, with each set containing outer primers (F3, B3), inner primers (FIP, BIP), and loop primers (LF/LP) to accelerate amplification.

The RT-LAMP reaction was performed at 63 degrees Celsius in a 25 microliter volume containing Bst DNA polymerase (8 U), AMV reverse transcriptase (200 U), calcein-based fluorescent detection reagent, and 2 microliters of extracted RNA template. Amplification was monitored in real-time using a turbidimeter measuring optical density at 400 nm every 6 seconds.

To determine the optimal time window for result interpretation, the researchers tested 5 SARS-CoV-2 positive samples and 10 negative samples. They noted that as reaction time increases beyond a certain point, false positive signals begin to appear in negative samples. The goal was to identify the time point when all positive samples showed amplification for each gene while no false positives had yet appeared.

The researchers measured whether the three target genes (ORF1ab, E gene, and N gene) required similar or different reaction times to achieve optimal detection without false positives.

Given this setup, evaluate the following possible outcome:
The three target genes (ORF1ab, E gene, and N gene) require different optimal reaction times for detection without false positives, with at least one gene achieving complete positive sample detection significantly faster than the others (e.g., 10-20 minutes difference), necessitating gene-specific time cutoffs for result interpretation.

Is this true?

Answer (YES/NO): NO